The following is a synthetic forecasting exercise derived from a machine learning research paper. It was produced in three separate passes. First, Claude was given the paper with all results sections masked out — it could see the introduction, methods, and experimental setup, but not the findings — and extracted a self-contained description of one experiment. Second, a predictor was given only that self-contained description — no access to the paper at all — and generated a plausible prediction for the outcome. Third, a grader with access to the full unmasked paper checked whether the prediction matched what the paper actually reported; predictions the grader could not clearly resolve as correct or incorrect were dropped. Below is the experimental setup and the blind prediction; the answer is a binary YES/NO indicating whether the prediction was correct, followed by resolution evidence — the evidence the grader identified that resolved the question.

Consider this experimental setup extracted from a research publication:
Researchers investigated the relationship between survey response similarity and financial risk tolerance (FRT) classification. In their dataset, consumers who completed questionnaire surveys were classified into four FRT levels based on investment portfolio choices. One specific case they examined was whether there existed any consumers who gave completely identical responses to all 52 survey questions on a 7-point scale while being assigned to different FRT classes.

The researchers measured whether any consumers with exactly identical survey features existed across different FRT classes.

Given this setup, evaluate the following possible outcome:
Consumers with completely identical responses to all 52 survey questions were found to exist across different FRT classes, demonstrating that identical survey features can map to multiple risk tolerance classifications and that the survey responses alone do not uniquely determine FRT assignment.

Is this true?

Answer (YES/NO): YES